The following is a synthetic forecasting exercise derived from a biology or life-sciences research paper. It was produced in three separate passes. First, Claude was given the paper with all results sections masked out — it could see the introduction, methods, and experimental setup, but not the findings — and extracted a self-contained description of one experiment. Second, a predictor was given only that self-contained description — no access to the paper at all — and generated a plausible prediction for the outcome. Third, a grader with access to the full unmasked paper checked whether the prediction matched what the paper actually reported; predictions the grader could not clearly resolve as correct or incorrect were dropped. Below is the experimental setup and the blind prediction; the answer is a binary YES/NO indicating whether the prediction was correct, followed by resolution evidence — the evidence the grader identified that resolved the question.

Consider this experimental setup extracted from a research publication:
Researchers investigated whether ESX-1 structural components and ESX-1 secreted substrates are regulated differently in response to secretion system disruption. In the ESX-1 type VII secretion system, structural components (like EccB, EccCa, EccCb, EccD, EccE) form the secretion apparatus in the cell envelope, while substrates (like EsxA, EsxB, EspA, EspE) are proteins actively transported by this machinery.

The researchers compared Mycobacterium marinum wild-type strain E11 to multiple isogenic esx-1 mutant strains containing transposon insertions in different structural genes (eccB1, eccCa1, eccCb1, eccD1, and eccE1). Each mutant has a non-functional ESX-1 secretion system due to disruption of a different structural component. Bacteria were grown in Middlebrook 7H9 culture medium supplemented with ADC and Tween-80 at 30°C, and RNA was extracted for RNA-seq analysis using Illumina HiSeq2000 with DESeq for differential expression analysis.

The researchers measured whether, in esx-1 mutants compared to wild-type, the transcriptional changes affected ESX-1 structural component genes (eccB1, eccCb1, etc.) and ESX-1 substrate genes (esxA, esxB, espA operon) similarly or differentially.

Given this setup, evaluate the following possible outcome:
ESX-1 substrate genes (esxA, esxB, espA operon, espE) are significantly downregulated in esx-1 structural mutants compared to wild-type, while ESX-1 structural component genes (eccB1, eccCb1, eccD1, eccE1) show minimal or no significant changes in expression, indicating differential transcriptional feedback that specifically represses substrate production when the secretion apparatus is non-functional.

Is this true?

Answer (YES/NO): YES